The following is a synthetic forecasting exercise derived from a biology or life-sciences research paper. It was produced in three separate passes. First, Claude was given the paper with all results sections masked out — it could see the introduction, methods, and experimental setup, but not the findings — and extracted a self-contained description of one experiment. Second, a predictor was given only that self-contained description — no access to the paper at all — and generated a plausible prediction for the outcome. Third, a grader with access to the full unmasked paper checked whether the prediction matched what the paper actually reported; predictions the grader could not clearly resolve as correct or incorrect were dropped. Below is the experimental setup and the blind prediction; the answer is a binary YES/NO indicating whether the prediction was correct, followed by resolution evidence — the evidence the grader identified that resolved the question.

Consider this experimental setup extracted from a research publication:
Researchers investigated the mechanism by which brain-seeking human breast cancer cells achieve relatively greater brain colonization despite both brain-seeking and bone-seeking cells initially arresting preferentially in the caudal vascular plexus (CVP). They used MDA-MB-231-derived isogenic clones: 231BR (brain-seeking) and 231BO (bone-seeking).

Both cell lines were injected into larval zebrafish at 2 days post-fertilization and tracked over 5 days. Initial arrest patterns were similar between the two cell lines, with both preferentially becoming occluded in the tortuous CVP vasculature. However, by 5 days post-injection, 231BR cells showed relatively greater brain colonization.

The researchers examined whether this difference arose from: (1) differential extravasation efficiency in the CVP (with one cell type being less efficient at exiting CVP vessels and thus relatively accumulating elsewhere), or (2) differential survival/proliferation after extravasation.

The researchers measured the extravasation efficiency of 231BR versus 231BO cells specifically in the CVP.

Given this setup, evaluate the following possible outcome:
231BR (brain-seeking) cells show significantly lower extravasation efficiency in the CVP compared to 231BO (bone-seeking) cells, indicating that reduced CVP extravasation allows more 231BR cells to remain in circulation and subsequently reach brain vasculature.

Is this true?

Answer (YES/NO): NO